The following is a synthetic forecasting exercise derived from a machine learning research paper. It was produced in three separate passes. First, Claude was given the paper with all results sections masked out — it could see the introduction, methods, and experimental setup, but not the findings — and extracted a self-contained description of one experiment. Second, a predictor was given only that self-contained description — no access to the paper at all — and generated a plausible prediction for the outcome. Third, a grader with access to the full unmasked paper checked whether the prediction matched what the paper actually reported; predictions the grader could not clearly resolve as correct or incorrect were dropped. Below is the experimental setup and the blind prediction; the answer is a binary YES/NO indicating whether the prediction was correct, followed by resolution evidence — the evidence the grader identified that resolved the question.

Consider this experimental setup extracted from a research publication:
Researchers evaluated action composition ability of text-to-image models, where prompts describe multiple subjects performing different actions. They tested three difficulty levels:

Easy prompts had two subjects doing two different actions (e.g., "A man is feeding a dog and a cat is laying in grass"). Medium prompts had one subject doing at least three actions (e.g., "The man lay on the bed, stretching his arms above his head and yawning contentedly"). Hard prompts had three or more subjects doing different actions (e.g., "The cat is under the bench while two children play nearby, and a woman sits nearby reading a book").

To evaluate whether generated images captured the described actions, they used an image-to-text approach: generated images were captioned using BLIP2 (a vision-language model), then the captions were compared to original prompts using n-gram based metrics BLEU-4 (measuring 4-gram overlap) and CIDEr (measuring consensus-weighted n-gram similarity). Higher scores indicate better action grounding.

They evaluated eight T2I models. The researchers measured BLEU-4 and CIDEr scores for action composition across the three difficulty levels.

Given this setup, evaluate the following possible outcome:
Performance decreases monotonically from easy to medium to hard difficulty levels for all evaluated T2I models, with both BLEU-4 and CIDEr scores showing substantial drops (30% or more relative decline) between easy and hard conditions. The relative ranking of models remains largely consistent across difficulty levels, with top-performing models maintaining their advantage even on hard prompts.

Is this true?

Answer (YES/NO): NO